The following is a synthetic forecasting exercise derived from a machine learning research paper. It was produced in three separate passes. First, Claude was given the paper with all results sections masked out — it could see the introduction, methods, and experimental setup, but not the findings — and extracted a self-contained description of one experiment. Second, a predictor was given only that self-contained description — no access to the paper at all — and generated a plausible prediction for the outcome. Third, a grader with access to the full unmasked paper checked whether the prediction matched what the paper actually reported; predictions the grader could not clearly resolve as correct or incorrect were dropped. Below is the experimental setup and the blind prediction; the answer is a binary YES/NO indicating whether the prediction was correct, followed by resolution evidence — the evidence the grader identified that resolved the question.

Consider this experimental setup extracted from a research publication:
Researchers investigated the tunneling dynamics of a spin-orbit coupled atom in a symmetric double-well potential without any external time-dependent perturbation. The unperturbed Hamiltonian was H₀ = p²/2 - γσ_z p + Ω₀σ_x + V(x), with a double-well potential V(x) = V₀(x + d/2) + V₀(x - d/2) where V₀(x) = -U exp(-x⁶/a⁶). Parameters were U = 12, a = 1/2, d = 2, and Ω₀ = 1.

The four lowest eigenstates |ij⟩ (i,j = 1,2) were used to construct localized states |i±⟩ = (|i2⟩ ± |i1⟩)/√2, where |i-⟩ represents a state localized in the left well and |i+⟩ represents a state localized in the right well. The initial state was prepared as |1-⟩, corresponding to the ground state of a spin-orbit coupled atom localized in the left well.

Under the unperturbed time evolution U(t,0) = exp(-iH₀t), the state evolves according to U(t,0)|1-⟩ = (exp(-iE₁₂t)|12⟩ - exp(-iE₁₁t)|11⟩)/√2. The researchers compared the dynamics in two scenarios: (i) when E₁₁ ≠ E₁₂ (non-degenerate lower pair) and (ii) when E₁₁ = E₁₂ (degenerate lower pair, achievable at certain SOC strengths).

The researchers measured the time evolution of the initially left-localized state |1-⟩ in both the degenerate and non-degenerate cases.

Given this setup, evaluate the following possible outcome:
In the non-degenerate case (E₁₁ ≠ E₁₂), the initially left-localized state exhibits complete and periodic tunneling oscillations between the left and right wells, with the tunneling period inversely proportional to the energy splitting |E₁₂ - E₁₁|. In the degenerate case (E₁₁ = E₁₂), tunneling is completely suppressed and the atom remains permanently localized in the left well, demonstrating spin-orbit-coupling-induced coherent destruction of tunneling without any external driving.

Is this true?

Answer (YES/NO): YES